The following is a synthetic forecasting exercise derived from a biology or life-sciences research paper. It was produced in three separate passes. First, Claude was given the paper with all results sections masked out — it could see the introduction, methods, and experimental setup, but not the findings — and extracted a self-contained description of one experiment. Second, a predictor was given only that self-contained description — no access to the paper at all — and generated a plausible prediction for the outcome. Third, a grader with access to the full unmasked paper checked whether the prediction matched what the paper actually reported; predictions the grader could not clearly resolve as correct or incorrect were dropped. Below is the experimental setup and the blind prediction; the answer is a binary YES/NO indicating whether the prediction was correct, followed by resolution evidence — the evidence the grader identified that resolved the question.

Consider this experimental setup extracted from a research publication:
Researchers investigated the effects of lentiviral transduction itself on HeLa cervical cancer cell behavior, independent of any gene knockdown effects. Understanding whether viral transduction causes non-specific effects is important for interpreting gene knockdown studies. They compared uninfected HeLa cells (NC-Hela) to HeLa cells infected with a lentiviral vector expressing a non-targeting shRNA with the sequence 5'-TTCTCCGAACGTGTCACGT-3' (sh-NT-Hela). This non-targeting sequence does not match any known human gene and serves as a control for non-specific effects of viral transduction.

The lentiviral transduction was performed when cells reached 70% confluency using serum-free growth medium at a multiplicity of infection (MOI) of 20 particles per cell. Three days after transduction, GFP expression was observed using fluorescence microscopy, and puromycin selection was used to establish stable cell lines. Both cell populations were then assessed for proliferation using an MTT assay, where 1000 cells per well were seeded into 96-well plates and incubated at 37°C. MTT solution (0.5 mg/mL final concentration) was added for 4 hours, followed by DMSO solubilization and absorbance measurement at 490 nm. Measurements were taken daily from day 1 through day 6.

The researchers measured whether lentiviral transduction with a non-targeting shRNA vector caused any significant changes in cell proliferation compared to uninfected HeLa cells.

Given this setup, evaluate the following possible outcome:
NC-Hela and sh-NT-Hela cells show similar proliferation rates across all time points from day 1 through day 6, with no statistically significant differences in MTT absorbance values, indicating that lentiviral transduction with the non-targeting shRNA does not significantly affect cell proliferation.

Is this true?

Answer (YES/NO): YES